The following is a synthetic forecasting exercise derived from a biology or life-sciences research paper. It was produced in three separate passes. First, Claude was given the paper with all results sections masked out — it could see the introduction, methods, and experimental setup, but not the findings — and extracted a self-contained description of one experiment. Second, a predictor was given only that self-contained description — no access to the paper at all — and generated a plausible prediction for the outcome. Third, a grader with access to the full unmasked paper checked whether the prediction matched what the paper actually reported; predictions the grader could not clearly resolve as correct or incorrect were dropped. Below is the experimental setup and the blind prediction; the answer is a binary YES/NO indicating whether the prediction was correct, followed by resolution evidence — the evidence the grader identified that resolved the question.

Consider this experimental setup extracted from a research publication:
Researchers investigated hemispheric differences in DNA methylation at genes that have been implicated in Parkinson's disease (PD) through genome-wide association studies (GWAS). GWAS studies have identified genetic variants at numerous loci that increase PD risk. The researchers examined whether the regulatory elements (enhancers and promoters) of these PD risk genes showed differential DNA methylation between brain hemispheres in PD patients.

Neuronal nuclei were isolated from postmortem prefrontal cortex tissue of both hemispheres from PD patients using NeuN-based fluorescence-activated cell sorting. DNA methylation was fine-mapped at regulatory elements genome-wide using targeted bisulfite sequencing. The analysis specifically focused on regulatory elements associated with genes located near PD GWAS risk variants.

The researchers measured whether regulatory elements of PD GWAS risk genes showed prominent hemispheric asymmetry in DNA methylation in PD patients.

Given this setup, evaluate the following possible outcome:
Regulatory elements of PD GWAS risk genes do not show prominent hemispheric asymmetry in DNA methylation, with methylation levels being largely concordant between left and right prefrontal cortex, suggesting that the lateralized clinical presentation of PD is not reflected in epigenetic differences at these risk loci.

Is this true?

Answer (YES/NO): NO